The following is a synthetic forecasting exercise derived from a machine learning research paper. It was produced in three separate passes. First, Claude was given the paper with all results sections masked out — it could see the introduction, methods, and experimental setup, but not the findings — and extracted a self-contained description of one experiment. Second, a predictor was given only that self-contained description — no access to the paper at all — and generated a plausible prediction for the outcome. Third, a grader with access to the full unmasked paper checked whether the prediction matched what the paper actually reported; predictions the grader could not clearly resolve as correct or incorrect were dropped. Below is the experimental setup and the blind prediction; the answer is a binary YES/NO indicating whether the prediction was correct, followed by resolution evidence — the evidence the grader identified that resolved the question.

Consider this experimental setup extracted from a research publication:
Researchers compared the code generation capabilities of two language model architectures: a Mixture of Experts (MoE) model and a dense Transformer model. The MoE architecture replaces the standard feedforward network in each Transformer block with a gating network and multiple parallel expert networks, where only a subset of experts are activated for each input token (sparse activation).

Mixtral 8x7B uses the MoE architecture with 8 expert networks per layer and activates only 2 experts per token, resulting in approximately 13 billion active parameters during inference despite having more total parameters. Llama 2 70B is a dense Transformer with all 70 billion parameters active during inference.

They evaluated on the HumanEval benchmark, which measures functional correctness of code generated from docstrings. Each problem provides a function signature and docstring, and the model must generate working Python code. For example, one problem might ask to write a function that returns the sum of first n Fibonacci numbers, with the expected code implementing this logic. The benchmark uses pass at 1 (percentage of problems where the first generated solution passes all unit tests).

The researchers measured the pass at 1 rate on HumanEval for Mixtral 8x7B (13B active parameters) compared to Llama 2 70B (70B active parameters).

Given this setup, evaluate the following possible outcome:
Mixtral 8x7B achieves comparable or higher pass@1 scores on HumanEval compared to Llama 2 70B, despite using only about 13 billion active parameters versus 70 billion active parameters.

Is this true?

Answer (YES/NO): YES